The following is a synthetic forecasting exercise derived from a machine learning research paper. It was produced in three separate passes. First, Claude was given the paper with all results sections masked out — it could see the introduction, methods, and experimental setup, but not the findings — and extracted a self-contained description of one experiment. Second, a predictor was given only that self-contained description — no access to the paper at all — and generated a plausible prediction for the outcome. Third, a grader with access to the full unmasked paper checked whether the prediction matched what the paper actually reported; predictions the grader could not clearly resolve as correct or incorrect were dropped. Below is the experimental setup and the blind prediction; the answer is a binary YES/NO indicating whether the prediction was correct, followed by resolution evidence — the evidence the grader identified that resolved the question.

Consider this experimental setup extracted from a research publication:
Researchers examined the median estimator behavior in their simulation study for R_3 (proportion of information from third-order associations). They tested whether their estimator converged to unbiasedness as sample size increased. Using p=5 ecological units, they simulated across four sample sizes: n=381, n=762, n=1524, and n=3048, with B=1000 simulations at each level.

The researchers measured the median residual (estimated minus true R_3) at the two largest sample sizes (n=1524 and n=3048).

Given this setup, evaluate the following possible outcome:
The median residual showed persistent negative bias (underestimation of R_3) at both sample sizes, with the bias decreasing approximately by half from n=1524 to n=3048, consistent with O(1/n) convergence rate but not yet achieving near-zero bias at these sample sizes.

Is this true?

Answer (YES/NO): NO